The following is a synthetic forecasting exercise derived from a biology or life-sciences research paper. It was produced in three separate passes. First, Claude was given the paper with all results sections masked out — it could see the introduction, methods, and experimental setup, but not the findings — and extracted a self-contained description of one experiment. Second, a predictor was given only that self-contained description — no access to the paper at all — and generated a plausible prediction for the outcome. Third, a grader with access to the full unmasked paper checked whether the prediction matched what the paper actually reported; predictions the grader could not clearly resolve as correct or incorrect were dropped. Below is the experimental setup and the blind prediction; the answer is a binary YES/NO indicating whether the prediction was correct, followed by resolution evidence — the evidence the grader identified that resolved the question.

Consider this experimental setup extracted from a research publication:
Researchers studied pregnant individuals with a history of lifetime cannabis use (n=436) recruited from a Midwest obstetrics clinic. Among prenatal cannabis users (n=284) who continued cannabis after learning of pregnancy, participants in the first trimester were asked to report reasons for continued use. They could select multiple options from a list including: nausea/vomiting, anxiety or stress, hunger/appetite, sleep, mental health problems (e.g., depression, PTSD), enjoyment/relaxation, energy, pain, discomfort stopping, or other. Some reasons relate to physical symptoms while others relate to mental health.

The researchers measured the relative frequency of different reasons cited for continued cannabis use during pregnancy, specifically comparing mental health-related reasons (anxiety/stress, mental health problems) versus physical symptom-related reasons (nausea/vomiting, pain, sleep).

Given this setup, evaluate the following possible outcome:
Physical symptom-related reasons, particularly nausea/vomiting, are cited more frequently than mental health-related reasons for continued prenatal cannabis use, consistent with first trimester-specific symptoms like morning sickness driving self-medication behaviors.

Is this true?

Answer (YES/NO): YES